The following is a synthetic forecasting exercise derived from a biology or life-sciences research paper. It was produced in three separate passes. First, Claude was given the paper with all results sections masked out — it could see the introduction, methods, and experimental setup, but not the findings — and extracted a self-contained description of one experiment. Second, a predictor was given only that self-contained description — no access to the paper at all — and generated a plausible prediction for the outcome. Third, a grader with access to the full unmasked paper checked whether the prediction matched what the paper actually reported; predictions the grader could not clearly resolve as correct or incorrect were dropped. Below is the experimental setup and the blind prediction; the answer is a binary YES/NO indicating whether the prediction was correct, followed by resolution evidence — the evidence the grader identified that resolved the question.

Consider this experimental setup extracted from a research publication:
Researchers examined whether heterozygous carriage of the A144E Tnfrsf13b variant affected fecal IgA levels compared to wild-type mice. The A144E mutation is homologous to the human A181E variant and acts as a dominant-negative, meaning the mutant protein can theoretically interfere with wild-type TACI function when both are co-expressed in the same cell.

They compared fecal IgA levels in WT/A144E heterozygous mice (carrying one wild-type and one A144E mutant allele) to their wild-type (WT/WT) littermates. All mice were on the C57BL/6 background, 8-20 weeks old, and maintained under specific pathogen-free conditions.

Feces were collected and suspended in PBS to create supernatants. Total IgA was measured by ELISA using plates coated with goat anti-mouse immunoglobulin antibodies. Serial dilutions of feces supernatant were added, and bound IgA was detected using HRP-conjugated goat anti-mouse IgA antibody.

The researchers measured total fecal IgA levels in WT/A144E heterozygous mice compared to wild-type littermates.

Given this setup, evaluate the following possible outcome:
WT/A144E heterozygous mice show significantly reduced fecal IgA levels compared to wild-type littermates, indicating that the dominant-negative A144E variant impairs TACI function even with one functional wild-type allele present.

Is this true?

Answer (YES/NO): YES